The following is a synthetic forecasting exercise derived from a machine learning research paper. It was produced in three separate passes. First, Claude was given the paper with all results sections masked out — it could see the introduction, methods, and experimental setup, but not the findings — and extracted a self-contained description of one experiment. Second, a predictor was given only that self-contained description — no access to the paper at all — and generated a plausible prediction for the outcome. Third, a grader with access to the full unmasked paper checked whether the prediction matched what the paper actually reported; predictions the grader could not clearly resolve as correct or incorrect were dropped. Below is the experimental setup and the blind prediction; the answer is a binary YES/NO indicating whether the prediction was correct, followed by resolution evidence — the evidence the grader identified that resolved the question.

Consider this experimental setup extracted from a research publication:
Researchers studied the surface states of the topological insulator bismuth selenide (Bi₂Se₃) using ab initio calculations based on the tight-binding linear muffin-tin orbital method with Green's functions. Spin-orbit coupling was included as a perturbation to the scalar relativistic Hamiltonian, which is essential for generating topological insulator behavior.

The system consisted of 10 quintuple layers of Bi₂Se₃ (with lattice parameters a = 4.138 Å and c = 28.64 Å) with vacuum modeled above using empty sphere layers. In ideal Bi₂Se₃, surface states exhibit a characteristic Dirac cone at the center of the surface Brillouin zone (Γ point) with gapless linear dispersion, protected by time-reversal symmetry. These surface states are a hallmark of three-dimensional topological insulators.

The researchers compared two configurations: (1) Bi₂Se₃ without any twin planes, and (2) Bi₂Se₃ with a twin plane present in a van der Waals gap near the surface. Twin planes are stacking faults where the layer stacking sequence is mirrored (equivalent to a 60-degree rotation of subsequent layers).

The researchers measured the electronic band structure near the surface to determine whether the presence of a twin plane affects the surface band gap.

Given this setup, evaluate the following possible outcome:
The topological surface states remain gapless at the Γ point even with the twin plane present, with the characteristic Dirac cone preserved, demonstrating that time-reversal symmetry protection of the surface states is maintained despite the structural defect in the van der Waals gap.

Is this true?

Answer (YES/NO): NO